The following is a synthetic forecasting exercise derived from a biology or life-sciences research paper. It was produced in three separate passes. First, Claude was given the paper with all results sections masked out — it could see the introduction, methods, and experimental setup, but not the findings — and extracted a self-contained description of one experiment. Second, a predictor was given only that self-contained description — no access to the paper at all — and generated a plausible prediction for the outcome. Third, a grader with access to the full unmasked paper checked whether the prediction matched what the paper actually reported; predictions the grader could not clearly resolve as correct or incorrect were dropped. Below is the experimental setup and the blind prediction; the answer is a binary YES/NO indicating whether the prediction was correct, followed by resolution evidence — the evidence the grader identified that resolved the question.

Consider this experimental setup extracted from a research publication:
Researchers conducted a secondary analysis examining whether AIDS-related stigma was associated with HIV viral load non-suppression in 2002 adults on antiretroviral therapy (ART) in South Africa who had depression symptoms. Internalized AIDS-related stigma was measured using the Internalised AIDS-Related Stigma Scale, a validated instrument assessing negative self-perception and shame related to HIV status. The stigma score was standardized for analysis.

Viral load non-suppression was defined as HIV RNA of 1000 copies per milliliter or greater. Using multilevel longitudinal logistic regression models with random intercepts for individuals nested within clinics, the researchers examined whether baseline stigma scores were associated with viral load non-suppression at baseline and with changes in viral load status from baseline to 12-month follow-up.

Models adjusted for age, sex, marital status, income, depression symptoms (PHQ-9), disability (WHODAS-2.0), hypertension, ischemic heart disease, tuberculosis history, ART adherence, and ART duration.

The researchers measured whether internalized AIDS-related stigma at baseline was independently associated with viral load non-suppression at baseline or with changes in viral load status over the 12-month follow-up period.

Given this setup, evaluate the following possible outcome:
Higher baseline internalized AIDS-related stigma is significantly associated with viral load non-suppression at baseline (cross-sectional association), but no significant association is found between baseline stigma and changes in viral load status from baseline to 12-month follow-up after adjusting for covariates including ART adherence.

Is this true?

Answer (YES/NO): NO